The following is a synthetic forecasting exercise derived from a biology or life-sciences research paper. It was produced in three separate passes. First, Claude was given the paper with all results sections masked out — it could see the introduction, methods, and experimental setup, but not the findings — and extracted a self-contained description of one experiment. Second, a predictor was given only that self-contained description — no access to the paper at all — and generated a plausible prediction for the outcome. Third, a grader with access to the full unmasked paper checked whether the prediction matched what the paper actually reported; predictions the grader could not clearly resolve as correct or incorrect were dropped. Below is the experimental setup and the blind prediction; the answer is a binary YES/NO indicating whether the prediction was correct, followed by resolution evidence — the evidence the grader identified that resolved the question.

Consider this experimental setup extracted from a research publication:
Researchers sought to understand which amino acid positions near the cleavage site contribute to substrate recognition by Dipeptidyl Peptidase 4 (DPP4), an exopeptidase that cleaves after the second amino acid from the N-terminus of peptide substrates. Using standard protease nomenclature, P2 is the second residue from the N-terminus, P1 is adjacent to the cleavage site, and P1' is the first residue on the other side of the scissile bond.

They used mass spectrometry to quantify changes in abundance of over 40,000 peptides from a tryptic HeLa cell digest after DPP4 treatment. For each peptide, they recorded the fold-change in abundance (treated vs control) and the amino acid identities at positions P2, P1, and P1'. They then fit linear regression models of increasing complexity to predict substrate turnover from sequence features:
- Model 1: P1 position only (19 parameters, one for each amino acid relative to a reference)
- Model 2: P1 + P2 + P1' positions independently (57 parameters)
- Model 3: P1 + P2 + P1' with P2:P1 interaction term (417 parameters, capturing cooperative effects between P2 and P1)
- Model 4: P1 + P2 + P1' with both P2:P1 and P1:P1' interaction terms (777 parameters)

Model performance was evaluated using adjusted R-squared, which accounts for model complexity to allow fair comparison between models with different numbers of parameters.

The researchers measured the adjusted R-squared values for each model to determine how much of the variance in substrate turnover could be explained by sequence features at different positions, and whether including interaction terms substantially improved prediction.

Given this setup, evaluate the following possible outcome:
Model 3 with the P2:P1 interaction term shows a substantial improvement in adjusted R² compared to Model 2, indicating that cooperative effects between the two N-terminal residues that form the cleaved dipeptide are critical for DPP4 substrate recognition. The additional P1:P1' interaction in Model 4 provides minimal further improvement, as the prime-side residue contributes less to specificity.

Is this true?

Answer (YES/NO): NO